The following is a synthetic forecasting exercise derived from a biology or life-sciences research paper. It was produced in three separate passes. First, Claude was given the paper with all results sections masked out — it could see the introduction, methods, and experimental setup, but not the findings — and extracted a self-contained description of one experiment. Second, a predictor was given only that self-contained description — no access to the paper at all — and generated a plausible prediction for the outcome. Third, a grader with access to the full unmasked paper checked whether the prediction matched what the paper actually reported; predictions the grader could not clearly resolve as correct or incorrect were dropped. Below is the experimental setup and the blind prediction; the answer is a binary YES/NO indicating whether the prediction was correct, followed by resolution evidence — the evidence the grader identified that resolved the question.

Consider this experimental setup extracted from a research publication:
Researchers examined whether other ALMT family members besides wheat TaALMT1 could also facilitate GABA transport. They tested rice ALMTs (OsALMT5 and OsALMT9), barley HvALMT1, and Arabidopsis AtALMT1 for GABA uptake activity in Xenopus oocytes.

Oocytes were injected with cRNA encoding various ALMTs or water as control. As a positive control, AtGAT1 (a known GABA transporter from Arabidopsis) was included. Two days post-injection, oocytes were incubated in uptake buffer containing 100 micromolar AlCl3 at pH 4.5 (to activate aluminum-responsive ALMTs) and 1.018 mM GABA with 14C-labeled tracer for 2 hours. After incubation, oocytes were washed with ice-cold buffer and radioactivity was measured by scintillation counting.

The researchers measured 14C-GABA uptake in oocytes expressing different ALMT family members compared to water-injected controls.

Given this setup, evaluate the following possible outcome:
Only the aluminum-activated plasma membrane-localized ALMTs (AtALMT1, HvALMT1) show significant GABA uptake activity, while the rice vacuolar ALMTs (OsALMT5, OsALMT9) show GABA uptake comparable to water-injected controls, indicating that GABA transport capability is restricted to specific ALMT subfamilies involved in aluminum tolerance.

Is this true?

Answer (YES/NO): NO